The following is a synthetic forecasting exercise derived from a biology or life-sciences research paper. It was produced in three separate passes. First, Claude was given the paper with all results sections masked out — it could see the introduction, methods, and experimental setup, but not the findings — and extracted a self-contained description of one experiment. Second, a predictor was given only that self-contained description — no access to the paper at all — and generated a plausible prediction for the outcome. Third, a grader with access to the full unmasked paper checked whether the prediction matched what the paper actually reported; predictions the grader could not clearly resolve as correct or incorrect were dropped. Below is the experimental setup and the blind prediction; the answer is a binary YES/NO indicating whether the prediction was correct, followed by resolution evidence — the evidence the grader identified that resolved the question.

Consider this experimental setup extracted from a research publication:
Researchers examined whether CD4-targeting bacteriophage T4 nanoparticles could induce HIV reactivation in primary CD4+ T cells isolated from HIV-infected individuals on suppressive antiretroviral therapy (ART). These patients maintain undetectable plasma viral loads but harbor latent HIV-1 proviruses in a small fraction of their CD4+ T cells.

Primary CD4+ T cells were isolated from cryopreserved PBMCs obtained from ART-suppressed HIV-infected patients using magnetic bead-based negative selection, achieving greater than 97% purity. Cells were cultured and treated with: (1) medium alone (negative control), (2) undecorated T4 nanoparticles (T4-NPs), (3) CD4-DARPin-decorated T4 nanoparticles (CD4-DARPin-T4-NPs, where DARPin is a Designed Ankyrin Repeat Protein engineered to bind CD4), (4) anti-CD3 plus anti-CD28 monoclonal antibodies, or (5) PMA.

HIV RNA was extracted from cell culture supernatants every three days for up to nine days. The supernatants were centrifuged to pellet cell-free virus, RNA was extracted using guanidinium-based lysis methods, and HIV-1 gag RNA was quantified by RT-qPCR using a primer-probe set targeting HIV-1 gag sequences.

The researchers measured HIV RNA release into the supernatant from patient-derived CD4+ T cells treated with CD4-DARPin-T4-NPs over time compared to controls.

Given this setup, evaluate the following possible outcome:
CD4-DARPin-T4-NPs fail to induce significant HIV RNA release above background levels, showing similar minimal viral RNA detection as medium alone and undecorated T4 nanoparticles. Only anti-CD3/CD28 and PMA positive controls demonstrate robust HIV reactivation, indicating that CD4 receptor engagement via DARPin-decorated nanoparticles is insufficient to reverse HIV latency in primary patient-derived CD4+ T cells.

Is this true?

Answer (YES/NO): NO